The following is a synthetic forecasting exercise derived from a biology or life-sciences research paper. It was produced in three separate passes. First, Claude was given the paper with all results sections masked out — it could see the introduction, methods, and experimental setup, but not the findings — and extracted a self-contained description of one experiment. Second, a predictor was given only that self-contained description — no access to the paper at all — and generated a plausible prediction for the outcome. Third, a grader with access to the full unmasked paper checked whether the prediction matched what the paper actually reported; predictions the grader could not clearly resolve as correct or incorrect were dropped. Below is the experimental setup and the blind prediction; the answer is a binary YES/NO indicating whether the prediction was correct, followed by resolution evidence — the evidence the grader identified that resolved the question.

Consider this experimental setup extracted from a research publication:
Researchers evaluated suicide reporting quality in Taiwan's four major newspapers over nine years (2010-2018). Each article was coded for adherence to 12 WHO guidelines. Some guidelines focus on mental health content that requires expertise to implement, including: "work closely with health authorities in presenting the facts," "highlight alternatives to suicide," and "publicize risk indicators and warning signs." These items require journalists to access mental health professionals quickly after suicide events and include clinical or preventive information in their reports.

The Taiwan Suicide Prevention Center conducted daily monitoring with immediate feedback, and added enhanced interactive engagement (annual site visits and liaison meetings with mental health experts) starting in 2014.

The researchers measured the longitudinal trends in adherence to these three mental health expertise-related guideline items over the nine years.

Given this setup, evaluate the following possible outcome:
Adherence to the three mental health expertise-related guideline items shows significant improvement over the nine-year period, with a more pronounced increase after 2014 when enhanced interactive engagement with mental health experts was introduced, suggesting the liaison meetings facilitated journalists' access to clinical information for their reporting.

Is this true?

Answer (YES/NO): NO